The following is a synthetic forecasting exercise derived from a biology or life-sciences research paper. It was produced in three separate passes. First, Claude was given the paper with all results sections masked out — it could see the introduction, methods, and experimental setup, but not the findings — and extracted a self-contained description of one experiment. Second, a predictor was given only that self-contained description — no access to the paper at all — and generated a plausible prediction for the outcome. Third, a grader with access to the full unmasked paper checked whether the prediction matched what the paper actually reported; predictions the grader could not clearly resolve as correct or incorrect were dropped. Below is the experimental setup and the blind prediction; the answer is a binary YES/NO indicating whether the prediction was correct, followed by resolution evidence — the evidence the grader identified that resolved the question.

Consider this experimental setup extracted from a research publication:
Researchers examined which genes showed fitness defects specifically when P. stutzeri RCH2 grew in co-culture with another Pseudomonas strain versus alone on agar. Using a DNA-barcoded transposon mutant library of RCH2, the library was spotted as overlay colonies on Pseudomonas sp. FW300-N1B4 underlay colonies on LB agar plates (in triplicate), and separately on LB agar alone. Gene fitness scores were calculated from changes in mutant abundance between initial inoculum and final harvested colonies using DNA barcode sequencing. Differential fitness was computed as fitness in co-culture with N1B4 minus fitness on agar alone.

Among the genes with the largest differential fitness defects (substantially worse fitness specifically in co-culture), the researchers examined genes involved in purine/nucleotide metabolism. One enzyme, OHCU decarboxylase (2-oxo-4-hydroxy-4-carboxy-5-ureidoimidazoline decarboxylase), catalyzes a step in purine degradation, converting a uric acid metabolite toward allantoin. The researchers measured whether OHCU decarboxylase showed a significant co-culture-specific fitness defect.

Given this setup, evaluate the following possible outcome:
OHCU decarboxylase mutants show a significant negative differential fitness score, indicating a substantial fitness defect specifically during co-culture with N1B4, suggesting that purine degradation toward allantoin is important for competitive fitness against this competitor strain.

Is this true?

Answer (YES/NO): YES